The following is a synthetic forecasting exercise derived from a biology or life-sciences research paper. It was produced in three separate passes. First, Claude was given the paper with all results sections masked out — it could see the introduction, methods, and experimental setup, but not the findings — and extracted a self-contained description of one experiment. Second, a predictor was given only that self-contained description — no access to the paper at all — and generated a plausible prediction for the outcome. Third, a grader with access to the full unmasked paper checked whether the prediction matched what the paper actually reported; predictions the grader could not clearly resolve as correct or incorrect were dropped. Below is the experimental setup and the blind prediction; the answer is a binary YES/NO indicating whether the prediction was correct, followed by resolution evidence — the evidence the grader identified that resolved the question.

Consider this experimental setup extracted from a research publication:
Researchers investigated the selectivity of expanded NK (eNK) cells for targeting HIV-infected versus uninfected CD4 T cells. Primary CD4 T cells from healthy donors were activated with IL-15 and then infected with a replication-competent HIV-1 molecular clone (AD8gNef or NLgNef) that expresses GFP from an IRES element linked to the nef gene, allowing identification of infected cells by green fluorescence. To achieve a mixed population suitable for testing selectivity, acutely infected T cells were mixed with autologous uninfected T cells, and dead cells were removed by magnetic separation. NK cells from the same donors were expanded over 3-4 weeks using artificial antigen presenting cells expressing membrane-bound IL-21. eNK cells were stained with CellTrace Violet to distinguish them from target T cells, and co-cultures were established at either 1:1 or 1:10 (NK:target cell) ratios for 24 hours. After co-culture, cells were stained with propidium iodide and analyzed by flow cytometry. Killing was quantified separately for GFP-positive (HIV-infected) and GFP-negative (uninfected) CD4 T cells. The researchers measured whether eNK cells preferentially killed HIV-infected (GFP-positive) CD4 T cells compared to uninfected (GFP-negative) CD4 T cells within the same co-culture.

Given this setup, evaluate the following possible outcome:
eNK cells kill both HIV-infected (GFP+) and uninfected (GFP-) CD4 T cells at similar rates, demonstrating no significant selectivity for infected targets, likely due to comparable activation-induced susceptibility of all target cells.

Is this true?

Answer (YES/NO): NO